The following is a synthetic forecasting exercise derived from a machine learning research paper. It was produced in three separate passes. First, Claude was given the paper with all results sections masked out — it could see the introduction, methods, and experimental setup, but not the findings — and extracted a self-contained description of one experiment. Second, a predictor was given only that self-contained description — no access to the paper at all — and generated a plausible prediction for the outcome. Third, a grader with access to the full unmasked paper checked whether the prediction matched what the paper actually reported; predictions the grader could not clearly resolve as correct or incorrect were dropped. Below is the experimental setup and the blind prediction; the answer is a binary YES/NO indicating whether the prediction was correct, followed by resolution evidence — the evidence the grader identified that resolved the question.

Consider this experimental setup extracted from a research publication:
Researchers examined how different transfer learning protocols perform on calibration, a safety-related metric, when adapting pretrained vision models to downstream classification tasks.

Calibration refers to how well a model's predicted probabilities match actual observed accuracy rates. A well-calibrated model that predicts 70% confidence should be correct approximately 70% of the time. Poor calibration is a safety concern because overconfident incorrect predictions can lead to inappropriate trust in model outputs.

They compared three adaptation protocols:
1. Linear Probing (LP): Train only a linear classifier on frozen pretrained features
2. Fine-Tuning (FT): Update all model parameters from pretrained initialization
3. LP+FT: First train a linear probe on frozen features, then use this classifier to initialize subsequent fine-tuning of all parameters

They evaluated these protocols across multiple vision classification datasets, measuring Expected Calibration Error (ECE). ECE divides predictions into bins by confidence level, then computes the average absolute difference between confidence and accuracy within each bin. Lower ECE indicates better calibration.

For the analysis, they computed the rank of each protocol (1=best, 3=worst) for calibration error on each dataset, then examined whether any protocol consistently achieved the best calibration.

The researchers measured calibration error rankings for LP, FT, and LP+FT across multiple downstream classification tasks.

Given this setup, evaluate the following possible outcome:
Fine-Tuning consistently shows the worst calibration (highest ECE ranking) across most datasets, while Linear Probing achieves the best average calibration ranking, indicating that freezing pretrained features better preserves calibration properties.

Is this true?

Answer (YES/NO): NO